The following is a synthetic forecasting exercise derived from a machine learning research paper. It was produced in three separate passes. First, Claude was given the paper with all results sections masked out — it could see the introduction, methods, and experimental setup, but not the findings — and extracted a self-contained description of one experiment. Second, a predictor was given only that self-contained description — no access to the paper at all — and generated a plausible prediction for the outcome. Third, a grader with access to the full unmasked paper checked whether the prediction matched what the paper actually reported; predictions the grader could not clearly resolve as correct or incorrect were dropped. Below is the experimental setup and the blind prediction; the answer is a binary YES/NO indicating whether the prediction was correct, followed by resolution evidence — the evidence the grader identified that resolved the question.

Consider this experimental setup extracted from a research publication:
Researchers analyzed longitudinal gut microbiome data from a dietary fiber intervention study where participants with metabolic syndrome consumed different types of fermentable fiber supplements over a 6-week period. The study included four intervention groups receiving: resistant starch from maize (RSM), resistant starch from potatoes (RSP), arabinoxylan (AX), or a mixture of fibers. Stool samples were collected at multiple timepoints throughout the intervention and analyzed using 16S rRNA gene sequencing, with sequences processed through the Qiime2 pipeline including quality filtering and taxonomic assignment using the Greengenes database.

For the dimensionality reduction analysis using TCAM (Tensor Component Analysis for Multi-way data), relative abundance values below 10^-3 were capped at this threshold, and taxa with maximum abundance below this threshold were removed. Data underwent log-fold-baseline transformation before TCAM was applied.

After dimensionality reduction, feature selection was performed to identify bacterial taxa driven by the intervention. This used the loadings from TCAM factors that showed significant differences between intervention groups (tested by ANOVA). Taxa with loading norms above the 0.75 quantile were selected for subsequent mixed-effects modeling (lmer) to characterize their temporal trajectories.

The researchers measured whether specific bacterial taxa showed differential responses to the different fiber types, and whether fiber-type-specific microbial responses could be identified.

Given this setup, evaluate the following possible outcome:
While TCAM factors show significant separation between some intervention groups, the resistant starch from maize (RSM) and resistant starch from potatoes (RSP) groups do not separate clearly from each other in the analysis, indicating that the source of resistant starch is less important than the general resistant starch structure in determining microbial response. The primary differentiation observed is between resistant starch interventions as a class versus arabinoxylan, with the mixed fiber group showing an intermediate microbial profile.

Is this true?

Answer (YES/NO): NO